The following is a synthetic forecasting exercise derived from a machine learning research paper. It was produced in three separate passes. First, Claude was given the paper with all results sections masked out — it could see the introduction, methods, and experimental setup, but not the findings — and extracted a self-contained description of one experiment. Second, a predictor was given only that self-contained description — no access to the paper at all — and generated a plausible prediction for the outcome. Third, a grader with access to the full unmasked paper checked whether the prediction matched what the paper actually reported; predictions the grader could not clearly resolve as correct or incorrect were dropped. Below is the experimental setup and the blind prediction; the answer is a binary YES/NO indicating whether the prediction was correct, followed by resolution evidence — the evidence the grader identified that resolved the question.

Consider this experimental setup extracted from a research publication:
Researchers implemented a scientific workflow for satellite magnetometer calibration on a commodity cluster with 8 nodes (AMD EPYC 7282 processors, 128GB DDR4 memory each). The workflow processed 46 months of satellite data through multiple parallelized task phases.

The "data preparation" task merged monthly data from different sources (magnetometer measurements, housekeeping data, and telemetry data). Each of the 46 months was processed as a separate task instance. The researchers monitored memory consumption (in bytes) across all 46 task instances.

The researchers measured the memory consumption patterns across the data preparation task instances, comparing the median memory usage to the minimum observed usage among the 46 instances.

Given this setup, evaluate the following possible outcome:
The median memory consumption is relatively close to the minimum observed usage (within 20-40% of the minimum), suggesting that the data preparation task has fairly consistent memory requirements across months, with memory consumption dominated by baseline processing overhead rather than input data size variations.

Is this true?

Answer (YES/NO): NO